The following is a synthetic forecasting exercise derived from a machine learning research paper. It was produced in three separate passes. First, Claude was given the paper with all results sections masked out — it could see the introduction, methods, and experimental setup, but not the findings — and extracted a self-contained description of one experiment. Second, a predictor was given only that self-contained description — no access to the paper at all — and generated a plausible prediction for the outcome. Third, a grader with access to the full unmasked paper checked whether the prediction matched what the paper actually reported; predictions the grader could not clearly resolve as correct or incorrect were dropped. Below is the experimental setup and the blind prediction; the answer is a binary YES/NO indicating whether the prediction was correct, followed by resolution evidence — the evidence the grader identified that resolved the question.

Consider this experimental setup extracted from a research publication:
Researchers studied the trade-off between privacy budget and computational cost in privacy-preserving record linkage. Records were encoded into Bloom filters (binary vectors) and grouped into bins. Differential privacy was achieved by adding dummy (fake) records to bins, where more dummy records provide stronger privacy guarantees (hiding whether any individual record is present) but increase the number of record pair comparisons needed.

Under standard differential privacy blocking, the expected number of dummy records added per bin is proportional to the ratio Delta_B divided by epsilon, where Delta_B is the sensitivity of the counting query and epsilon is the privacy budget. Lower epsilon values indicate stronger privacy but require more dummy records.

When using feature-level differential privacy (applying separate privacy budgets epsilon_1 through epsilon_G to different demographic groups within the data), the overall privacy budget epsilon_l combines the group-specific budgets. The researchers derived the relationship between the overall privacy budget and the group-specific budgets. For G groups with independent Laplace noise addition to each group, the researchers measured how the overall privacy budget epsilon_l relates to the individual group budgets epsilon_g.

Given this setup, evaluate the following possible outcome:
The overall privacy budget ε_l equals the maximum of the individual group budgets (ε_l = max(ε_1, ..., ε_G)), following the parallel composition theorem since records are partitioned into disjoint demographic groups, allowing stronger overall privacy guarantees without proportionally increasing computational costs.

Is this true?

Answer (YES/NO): NO